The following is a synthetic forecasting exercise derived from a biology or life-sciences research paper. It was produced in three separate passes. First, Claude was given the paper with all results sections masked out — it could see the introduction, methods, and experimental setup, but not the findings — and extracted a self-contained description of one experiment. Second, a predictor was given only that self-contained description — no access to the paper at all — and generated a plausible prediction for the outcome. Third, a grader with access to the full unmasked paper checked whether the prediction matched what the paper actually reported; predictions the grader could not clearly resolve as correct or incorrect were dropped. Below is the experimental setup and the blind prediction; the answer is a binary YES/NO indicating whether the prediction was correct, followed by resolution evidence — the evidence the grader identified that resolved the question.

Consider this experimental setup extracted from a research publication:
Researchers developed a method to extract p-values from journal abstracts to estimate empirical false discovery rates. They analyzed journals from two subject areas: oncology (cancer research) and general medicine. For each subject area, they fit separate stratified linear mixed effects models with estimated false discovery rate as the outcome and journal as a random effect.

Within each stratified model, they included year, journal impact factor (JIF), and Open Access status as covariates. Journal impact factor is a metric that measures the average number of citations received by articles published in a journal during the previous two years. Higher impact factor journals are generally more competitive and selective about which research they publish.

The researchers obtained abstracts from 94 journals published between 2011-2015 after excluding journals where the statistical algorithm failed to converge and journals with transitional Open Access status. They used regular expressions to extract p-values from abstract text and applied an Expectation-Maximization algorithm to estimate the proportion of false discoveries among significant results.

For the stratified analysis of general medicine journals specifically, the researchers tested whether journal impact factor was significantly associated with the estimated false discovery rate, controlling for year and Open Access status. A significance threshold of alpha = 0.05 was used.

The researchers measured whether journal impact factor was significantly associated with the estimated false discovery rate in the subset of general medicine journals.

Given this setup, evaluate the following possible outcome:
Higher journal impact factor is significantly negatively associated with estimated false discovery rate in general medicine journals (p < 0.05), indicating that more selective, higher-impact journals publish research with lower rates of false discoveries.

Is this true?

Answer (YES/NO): NO